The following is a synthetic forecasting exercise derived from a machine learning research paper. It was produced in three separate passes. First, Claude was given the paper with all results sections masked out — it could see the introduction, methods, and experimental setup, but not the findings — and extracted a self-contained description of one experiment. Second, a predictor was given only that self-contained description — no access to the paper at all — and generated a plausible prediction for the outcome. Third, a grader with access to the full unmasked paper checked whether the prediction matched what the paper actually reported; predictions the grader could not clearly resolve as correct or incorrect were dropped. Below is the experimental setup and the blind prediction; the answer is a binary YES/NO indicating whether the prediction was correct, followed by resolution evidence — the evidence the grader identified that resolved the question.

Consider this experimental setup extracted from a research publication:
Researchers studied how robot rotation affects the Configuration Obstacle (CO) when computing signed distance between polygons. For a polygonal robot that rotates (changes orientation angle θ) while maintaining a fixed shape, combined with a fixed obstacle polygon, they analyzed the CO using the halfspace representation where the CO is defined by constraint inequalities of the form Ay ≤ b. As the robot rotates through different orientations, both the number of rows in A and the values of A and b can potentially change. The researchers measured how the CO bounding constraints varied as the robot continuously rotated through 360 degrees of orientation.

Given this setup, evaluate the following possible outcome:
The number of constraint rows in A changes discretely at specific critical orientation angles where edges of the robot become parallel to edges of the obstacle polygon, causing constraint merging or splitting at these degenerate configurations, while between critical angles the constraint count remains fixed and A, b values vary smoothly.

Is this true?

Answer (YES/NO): YES